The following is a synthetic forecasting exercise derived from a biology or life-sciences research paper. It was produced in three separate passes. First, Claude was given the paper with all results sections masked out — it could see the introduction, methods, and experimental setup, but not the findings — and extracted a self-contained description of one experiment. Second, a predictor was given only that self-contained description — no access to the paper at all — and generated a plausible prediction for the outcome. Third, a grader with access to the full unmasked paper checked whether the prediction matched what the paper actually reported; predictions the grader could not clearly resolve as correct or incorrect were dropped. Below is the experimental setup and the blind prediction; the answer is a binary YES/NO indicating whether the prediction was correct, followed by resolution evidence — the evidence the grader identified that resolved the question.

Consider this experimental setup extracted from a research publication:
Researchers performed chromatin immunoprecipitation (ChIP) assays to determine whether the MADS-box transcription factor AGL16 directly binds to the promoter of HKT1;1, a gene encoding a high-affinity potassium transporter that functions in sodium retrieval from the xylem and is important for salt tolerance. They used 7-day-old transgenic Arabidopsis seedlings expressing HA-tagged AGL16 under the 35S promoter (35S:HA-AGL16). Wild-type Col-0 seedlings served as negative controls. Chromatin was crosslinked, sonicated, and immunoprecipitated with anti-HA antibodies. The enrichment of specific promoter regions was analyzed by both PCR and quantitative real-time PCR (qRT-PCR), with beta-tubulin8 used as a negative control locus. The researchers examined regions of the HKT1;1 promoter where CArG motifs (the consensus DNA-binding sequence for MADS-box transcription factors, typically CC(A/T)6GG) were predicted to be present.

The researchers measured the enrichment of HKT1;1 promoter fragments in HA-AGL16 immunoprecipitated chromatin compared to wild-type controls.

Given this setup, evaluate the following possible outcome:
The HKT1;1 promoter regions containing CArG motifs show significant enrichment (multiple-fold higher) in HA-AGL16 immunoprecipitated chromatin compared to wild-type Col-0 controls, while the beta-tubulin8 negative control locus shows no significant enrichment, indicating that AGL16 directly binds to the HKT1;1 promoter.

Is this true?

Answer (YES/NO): YES